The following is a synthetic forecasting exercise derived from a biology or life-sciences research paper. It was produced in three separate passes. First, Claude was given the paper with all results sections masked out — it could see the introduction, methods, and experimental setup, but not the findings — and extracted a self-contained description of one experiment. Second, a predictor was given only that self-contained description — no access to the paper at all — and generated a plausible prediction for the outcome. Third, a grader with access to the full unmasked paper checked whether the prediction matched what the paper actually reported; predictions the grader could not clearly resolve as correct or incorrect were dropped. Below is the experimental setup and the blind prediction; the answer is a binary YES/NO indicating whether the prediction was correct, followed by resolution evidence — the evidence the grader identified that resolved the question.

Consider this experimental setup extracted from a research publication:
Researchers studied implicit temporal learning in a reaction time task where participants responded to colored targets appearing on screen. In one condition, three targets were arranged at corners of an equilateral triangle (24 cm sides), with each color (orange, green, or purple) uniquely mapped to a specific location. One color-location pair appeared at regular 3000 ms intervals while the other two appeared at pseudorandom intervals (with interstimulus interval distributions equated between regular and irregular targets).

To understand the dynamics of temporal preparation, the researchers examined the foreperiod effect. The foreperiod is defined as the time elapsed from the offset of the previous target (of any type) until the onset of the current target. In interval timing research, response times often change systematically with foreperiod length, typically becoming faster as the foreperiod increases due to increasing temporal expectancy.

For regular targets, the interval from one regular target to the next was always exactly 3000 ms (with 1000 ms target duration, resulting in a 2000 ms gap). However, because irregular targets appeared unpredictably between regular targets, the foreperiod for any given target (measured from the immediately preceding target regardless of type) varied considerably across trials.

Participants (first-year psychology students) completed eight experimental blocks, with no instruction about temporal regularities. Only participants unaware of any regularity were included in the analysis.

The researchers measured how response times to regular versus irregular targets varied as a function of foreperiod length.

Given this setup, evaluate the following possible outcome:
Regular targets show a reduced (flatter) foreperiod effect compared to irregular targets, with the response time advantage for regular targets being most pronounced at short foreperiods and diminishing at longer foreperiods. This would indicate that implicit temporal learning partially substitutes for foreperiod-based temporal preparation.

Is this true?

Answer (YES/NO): NO